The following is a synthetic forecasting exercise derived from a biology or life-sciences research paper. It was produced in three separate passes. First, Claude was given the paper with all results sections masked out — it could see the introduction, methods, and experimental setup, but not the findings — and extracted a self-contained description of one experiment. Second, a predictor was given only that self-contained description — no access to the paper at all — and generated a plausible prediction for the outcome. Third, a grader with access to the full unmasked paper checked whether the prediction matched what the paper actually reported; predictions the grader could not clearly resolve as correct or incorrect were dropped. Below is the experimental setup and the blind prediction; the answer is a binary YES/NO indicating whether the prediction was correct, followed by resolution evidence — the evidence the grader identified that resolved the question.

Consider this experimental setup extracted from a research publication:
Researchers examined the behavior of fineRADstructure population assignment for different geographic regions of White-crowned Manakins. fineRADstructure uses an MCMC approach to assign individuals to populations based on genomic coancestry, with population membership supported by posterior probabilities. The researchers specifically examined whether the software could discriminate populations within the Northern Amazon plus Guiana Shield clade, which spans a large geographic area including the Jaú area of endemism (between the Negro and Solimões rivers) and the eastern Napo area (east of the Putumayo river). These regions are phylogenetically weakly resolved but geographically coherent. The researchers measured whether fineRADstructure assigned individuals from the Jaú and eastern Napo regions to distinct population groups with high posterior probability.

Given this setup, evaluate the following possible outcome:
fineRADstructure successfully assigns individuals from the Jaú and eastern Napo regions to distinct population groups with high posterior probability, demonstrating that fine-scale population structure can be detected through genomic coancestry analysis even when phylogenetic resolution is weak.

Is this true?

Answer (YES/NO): NO